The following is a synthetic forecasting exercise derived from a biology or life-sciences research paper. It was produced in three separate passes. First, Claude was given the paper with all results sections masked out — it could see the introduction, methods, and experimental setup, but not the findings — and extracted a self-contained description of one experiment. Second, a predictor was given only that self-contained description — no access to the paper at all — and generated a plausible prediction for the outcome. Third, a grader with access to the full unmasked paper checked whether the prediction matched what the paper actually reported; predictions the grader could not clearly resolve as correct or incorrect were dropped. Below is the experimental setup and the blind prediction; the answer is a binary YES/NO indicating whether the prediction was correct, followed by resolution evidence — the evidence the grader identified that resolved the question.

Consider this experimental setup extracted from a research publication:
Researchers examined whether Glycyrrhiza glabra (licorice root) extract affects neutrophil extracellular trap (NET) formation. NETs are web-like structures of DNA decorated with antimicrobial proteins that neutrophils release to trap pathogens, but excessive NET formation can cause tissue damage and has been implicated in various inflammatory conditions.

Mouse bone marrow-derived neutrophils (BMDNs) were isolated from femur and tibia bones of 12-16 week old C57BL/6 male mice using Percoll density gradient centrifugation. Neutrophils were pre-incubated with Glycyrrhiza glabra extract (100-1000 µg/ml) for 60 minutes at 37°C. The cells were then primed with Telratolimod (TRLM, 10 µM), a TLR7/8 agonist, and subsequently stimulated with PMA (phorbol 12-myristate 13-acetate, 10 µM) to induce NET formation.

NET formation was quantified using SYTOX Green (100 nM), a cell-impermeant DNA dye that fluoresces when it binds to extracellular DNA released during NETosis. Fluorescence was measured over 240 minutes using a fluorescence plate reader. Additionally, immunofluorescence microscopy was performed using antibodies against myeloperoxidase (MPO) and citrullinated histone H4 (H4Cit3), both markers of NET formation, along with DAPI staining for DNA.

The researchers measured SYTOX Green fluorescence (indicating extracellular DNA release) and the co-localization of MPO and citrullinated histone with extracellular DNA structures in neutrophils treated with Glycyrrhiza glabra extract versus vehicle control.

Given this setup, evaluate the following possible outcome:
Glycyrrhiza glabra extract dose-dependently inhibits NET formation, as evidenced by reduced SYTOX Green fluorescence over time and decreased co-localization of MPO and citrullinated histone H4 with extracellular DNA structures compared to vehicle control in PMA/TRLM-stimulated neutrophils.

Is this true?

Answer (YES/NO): NO